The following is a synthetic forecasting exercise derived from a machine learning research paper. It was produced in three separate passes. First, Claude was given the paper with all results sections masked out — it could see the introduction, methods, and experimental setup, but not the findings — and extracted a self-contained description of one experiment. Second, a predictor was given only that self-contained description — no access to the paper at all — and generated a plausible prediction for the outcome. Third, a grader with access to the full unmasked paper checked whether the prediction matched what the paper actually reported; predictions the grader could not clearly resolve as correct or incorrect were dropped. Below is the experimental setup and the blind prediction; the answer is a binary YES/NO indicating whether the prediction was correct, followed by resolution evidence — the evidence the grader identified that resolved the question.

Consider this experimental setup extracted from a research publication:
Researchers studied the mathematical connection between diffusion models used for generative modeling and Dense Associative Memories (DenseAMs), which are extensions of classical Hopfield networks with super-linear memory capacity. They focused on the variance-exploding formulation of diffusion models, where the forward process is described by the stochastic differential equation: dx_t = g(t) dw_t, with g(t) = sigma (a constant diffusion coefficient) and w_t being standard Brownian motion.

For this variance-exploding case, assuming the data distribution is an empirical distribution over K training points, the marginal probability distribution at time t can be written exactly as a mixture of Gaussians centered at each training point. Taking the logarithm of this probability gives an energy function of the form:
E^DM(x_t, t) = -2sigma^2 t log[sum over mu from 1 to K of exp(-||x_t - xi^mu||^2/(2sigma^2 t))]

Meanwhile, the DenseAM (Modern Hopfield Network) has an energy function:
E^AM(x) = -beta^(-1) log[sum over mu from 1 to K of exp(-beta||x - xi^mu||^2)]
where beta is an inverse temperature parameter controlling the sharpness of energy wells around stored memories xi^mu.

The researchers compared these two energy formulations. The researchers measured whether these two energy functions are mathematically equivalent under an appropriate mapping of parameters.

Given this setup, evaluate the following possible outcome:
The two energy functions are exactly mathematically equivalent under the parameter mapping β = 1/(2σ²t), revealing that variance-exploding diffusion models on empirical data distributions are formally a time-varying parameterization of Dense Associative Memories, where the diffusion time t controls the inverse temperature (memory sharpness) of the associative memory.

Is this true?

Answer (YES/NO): YES